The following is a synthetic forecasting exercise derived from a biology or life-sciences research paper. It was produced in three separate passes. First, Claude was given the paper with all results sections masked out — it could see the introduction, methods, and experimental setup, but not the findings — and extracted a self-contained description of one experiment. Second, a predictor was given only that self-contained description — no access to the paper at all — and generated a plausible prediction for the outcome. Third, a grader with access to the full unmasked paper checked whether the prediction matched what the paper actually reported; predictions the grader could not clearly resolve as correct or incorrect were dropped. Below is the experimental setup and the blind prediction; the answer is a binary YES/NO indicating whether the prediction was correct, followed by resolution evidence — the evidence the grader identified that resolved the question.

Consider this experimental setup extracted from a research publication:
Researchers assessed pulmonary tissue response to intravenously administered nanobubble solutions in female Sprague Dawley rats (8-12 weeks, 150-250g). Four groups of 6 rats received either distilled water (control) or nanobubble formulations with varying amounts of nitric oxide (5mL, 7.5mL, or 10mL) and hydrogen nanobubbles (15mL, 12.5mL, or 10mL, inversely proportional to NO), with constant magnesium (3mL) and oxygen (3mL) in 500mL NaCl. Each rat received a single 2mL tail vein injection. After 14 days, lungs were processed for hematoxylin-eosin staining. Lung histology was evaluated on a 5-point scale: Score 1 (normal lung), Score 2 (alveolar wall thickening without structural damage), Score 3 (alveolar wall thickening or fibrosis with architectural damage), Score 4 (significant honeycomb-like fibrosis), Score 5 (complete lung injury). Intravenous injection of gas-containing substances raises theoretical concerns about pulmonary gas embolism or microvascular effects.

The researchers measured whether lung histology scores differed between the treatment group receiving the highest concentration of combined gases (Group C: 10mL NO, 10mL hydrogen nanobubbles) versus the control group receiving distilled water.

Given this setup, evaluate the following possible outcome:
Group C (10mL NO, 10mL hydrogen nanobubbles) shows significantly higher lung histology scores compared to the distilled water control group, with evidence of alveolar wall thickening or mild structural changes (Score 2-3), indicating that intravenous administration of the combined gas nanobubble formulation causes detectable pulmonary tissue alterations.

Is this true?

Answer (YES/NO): NO